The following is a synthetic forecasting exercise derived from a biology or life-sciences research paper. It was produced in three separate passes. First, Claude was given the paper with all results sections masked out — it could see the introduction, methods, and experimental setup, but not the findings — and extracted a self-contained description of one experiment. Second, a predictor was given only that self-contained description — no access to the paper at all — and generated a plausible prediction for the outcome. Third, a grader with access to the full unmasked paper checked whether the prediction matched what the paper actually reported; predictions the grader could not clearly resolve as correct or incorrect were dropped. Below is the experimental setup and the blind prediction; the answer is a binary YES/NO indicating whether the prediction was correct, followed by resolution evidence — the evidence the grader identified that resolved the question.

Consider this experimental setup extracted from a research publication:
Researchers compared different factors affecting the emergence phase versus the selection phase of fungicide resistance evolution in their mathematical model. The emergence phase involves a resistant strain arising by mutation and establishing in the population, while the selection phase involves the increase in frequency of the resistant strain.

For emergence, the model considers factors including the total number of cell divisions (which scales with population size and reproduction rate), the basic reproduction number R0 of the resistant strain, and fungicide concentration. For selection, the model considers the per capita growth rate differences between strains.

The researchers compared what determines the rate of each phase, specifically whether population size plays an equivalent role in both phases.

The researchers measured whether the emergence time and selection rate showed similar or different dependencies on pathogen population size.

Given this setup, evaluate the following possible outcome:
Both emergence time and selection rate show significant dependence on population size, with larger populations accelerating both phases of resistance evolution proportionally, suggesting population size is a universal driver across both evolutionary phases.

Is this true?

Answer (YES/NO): NO